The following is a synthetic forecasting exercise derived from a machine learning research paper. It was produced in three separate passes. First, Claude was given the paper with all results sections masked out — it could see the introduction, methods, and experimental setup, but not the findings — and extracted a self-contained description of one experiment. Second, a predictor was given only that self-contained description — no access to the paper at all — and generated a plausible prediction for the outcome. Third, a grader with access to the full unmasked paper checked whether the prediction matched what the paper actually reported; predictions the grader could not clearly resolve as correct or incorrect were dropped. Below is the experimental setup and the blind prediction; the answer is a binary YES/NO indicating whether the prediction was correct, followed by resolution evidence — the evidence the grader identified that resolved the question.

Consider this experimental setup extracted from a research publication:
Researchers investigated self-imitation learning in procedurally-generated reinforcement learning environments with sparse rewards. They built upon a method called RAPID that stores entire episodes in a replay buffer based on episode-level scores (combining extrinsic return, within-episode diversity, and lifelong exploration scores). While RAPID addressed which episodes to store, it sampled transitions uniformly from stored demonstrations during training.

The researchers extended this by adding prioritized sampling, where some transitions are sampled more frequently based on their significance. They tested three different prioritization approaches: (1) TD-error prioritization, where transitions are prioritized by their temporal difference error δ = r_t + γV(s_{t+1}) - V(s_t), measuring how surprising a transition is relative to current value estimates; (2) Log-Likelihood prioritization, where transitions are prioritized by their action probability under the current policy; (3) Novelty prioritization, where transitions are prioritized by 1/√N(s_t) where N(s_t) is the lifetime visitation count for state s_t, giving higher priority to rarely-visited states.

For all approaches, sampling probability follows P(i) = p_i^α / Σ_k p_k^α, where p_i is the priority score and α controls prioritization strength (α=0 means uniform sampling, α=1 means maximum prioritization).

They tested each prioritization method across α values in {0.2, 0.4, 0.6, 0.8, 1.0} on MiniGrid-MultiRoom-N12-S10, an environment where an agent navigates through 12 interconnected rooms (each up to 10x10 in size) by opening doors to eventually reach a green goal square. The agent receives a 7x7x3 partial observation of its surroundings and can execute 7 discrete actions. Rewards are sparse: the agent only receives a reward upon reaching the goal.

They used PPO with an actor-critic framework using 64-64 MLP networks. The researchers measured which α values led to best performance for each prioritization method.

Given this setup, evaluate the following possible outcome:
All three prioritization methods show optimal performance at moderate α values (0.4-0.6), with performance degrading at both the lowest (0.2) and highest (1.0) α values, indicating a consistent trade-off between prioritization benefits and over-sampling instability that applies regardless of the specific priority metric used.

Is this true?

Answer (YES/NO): NO